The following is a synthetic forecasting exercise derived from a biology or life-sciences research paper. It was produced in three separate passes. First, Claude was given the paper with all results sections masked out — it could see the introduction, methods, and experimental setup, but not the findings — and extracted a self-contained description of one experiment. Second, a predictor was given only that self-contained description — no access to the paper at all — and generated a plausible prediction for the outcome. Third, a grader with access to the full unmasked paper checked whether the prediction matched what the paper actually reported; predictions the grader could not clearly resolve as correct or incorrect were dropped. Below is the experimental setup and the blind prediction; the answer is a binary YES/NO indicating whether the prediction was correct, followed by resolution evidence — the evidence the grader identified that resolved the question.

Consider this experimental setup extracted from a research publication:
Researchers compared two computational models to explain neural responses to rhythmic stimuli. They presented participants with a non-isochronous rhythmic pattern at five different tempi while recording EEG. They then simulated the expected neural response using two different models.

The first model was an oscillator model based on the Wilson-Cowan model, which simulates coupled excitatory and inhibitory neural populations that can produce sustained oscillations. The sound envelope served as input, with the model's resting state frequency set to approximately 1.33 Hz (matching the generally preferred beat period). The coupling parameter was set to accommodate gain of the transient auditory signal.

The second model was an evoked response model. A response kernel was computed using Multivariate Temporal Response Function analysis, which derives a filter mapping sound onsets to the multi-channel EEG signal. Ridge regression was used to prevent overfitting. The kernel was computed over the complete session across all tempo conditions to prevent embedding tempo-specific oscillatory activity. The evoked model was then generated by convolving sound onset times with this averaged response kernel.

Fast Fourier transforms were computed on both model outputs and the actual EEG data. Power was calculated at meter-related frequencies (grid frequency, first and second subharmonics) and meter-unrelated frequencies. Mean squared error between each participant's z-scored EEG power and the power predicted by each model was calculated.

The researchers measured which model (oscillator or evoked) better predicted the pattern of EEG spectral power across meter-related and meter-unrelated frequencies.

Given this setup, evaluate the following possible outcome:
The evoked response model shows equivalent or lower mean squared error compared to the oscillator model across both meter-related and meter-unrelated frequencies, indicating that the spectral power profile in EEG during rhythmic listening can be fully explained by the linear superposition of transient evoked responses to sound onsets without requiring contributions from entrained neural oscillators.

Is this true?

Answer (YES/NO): YES